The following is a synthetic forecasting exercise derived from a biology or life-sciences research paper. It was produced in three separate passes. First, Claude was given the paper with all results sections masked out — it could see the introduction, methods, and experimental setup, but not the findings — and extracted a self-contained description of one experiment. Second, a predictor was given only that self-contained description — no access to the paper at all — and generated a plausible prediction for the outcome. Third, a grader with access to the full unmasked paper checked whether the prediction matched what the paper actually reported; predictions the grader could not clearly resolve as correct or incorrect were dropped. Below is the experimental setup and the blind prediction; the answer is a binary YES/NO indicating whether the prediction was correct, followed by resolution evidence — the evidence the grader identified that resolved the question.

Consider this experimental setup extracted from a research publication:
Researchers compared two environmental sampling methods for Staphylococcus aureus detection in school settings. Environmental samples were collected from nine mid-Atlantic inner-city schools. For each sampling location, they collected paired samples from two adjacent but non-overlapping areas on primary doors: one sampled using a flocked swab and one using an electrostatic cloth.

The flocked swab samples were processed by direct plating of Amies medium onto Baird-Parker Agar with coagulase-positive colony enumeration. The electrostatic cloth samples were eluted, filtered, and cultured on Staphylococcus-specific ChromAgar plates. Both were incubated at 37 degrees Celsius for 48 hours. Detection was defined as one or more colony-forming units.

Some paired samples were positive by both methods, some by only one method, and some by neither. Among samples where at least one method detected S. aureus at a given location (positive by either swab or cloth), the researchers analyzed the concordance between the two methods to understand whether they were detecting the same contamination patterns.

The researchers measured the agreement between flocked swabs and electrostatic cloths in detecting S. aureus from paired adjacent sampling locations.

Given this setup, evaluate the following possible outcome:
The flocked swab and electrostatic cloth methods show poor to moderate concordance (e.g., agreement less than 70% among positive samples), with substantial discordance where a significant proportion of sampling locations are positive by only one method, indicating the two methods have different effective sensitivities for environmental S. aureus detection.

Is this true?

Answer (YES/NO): YES